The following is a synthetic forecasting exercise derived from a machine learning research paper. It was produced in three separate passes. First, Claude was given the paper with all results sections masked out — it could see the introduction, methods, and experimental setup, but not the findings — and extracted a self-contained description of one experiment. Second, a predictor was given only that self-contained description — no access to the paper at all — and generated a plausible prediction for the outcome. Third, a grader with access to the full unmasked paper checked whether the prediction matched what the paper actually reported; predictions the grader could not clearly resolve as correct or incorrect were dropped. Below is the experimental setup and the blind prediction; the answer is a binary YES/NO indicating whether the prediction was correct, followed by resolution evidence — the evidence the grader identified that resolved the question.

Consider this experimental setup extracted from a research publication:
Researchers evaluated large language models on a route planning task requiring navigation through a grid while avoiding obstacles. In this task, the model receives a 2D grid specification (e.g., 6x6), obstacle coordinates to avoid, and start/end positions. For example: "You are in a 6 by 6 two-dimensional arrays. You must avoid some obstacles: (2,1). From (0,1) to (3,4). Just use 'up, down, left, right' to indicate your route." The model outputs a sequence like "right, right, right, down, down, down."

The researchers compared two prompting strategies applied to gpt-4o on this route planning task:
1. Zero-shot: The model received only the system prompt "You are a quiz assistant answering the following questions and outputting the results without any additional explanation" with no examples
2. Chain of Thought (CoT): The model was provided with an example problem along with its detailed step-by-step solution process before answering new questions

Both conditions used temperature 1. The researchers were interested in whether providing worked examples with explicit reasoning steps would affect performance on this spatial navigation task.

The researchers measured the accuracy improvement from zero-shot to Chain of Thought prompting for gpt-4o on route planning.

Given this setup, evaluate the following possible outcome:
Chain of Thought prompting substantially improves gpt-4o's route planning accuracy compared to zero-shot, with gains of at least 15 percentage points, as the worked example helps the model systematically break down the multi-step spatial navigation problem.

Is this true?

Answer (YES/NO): YES